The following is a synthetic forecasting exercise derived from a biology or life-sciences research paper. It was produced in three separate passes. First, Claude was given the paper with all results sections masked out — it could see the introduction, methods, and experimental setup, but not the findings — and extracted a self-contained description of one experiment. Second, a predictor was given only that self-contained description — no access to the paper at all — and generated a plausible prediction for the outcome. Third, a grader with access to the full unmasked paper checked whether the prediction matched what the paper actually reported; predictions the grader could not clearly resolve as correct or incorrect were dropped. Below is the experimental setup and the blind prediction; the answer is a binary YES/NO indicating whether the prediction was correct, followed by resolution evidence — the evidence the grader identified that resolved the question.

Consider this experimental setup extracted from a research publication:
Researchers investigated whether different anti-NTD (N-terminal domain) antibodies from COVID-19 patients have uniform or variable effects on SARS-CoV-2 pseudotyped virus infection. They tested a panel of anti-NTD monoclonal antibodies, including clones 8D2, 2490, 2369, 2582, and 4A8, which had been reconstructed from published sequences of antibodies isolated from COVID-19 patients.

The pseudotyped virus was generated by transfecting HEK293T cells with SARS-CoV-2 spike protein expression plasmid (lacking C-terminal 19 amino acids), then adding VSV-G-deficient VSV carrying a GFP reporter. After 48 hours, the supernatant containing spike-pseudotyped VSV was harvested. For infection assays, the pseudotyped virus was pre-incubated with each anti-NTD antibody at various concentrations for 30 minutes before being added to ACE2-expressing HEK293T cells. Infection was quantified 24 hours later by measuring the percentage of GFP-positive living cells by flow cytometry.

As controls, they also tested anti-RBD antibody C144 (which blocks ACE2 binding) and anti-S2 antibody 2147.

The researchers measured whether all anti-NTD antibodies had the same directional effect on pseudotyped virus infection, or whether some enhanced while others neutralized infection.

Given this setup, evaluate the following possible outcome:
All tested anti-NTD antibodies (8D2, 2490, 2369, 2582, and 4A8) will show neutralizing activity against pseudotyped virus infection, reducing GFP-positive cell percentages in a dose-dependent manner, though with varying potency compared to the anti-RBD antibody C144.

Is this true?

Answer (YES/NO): NO